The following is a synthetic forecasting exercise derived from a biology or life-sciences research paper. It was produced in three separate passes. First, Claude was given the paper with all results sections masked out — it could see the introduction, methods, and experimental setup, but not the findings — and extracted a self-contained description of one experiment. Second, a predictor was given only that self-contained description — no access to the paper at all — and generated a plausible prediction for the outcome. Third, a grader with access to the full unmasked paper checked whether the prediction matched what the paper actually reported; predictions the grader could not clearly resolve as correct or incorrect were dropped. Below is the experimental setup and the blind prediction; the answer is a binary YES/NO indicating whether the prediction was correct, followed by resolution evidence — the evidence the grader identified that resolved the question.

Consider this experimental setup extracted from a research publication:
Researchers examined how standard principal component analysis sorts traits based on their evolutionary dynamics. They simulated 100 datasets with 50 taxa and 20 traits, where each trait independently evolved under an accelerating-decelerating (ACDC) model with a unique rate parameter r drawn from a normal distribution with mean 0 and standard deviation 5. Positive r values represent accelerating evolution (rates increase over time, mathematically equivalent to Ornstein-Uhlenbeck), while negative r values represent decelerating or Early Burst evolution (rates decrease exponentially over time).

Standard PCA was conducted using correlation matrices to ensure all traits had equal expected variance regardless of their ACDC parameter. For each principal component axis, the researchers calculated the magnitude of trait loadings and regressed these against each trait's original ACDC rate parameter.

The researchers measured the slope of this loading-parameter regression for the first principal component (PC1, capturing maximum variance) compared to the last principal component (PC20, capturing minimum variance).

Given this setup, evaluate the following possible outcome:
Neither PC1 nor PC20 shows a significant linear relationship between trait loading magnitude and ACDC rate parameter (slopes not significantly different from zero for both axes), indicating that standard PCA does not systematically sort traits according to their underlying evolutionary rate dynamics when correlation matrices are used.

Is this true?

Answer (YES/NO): NO